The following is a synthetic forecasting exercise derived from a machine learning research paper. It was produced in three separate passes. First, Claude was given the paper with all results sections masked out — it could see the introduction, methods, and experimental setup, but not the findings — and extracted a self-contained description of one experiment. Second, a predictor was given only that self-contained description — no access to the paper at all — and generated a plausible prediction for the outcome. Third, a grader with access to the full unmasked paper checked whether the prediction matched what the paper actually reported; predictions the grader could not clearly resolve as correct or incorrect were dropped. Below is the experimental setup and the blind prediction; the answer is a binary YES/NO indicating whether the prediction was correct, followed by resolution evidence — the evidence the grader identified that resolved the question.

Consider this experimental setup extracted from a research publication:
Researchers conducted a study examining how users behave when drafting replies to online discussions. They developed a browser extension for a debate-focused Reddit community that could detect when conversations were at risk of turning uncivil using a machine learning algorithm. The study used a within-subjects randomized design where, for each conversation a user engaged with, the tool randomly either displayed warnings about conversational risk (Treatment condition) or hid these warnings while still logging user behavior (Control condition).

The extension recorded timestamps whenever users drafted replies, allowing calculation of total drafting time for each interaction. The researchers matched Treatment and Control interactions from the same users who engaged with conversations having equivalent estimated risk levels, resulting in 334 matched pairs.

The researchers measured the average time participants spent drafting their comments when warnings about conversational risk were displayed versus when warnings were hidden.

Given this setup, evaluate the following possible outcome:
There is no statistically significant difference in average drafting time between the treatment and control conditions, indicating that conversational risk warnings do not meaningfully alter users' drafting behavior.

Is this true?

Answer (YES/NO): NO